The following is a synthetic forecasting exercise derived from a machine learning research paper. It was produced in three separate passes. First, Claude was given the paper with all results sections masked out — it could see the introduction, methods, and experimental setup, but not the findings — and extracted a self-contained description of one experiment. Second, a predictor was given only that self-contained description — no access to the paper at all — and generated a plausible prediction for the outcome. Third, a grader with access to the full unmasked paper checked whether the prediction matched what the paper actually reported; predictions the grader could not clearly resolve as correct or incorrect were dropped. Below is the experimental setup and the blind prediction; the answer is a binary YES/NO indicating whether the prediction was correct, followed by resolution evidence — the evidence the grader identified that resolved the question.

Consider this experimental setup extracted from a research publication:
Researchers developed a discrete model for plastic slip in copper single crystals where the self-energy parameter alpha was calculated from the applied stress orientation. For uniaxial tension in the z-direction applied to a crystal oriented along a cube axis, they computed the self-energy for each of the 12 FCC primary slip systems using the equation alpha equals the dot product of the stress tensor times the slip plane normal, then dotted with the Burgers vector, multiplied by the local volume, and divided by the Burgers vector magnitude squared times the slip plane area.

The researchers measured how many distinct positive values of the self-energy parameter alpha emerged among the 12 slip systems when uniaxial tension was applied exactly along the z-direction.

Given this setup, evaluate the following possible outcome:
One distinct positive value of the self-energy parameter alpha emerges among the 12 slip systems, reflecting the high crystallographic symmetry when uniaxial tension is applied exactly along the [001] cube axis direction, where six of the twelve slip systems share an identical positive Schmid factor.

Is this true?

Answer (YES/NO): YES